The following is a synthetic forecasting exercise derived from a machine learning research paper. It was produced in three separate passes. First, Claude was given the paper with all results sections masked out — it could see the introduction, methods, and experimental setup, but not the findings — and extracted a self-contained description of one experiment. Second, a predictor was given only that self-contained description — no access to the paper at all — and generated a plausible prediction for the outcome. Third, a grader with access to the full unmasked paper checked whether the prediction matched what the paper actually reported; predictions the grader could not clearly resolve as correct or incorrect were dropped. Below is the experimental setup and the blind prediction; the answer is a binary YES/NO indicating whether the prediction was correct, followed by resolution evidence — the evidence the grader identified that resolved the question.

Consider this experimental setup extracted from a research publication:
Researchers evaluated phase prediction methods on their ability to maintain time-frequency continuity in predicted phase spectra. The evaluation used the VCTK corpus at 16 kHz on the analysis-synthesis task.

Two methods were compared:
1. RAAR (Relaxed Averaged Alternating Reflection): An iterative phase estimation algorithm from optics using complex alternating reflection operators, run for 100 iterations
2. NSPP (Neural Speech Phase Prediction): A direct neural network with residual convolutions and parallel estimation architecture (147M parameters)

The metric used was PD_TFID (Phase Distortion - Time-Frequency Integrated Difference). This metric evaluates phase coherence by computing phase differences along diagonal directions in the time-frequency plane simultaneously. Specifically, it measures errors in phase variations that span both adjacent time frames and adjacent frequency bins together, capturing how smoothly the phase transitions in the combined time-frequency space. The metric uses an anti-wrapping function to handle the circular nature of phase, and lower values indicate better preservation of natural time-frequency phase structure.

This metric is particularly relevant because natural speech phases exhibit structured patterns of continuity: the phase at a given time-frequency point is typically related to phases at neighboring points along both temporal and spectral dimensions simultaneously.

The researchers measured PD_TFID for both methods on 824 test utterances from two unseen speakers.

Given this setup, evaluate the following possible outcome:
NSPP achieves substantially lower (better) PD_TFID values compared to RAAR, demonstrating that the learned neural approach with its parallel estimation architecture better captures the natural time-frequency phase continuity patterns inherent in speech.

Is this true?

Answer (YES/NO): NO